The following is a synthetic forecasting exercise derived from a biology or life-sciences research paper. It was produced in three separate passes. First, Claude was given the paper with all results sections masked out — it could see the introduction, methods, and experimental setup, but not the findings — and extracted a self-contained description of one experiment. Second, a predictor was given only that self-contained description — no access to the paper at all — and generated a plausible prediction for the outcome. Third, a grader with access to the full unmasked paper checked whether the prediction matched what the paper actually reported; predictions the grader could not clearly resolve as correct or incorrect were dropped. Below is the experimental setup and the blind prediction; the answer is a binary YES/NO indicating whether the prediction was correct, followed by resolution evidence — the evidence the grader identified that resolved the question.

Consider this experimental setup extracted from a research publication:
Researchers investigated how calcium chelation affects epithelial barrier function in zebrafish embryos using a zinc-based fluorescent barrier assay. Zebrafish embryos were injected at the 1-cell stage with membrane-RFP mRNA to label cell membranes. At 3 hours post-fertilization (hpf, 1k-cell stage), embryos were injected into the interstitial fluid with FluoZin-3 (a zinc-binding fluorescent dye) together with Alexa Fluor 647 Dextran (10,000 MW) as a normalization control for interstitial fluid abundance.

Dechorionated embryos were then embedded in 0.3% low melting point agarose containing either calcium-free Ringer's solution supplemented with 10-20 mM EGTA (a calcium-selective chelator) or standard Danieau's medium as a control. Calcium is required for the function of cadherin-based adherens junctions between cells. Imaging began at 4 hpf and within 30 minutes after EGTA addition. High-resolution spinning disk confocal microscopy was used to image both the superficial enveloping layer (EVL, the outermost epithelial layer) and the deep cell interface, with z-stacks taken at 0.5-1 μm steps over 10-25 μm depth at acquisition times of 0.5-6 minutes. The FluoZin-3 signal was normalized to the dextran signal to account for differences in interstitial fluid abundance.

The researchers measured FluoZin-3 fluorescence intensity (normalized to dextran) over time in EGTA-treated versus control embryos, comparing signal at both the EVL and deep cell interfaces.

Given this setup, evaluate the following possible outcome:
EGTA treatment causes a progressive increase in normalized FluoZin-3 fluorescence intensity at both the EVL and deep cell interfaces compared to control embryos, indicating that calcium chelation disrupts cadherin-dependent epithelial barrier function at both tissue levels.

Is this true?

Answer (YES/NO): NO